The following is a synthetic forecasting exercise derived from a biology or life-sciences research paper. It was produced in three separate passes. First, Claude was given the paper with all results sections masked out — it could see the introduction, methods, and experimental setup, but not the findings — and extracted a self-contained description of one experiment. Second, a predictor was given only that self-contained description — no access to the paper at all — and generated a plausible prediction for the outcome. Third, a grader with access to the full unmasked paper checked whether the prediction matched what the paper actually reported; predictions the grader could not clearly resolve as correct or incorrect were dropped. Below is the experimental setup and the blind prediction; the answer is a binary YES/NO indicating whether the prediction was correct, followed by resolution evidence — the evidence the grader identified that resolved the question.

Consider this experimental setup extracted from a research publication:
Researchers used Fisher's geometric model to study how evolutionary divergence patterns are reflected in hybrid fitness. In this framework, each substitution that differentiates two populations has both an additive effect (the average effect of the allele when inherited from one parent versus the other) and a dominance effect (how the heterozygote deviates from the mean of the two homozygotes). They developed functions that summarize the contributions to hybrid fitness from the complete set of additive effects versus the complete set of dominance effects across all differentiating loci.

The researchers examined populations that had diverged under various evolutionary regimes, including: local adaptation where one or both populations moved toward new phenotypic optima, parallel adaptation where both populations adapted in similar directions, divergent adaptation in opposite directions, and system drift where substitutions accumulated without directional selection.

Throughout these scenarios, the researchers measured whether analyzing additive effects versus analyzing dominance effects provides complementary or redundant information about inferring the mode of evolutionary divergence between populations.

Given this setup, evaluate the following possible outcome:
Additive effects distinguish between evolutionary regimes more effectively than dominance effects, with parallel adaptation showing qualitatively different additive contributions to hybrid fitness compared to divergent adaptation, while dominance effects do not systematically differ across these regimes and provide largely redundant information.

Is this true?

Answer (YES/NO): NO